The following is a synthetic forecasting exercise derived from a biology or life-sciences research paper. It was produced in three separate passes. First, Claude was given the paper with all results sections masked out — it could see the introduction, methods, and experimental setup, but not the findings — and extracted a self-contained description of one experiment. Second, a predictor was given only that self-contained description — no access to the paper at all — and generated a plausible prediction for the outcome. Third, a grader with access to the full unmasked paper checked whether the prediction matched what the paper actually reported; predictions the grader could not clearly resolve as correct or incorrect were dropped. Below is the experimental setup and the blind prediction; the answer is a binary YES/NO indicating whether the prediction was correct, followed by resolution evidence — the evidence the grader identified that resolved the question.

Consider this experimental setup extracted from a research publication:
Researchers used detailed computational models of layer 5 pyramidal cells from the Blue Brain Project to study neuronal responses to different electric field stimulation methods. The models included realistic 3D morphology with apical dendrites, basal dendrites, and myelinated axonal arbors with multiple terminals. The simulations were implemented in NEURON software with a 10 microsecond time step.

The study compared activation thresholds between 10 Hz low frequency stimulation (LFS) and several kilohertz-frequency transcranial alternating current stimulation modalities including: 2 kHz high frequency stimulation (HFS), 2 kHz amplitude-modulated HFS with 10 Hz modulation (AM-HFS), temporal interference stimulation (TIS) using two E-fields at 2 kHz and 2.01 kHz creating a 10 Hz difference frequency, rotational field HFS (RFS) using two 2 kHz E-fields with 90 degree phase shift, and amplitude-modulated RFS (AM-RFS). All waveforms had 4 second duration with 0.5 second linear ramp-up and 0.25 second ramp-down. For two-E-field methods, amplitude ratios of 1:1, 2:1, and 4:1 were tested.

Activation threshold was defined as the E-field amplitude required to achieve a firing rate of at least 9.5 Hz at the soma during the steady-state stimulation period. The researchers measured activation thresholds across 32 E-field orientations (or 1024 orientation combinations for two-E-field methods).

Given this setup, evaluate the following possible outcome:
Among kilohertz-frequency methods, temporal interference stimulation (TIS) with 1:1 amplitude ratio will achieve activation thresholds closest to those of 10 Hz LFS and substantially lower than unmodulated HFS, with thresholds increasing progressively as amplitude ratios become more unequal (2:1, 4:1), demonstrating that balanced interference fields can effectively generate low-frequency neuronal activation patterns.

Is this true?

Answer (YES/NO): NO